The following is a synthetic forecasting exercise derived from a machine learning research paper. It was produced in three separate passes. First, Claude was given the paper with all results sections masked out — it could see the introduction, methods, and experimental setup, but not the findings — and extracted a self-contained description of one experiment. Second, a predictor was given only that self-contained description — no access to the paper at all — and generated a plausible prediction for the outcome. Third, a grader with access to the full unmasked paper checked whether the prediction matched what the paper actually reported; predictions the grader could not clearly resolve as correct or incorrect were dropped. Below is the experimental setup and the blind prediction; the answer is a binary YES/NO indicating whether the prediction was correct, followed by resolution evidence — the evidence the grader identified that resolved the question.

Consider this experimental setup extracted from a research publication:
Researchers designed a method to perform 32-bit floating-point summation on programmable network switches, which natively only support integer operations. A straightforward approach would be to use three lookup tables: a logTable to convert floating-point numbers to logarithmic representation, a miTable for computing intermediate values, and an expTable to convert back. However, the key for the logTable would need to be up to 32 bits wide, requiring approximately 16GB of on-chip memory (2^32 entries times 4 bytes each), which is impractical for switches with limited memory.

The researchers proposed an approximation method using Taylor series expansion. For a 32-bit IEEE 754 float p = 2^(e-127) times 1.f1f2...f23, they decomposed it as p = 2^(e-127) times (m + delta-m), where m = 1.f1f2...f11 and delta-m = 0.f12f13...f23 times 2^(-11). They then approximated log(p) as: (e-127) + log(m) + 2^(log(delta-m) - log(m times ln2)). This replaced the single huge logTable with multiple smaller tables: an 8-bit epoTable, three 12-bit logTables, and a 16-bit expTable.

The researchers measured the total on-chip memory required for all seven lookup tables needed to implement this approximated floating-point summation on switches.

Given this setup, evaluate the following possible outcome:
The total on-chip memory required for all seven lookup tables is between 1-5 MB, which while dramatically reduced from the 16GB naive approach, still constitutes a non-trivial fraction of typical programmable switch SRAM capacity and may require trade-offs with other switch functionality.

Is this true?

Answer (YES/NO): NO